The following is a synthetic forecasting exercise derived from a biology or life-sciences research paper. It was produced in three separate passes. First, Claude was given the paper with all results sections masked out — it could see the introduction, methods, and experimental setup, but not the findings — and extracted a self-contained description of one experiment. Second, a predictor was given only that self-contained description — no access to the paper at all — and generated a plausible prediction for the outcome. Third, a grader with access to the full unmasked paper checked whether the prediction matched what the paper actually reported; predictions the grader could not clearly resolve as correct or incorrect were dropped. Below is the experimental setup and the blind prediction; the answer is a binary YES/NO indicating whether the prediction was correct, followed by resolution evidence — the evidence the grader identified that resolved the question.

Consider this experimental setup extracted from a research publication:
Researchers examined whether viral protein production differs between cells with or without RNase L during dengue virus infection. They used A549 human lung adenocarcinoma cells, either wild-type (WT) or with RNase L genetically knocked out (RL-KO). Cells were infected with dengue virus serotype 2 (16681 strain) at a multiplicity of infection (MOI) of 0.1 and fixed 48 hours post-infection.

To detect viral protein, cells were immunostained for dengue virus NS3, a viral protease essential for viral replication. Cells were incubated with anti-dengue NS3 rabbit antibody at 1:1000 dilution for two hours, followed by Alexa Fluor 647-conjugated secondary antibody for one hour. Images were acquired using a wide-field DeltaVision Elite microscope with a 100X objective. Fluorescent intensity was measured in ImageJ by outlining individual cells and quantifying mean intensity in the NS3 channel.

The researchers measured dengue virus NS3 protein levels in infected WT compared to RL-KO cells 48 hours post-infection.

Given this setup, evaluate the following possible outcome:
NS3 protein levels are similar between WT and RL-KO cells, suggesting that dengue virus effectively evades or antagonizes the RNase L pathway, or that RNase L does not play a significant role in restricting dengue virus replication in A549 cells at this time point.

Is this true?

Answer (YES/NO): YES